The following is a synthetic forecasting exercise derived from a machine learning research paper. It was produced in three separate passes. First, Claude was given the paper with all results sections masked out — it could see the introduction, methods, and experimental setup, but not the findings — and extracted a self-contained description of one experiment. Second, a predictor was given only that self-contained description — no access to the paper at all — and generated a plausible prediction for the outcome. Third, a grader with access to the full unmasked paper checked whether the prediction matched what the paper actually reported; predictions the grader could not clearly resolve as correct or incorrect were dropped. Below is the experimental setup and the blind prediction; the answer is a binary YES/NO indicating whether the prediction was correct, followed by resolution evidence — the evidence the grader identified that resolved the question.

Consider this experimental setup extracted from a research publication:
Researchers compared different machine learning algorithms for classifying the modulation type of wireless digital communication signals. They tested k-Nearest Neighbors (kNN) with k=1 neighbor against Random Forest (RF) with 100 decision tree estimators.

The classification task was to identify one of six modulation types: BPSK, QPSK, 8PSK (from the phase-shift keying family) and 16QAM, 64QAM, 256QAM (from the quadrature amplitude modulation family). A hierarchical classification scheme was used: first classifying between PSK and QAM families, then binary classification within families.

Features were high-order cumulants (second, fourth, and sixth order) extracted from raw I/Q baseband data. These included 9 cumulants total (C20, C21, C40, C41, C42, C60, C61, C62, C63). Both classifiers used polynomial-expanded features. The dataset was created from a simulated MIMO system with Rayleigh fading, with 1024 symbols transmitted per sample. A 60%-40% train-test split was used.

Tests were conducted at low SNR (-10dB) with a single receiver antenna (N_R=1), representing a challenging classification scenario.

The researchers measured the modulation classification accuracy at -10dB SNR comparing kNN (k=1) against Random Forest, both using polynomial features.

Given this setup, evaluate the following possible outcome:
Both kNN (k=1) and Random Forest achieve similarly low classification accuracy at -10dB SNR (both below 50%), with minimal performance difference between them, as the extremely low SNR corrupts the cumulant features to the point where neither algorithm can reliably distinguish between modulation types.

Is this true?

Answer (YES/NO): YES